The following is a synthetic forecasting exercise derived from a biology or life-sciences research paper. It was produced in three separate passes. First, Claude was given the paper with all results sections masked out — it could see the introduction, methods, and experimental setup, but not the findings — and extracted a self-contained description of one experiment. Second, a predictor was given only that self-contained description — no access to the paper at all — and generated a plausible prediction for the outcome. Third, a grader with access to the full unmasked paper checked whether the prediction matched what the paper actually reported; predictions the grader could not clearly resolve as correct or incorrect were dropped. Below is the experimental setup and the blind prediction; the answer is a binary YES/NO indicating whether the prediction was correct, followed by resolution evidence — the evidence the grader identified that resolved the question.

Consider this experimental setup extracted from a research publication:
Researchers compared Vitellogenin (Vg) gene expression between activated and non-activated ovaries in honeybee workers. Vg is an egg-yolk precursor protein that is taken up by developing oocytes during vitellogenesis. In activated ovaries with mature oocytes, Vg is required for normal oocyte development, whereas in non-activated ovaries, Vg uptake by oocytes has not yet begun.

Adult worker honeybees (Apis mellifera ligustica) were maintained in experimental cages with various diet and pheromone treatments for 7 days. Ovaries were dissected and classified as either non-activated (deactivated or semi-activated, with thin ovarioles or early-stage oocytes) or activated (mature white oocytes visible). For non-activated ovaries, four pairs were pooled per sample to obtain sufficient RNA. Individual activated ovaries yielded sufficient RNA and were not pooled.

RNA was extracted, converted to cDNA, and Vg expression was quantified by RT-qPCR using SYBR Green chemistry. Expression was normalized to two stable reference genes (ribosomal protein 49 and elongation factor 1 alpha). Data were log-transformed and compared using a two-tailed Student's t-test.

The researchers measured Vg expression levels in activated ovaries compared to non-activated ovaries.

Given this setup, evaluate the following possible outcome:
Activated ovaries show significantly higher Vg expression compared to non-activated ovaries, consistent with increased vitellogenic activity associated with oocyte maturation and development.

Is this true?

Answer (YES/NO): NO